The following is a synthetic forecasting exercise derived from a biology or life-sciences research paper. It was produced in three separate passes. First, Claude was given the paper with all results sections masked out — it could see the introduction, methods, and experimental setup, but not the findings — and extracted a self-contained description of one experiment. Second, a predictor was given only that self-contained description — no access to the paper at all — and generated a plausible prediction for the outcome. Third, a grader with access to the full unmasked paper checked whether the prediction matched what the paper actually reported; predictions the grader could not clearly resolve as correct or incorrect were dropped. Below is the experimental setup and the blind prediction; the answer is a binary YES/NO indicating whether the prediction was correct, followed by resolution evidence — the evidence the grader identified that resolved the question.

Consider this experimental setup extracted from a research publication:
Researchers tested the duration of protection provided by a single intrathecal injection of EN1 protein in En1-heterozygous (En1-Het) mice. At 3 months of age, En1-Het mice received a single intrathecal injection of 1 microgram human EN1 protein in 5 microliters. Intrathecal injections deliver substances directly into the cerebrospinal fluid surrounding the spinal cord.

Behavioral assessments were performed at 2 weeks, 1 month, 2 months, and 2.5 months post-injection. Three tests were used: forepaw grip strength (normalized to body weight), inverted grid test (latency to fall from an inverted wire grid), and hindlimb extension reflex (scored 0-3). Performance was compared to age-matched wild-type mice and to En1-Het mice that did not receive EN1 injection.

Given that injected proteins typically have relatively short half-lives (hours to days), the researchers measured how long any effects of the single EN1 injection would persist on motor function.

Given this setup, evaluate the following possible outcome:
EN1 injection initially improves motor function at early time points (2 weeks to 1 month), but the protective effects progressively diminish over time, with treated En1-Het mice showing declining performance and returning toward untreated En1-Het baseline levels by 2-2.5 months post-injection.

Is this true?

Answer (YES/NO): NO